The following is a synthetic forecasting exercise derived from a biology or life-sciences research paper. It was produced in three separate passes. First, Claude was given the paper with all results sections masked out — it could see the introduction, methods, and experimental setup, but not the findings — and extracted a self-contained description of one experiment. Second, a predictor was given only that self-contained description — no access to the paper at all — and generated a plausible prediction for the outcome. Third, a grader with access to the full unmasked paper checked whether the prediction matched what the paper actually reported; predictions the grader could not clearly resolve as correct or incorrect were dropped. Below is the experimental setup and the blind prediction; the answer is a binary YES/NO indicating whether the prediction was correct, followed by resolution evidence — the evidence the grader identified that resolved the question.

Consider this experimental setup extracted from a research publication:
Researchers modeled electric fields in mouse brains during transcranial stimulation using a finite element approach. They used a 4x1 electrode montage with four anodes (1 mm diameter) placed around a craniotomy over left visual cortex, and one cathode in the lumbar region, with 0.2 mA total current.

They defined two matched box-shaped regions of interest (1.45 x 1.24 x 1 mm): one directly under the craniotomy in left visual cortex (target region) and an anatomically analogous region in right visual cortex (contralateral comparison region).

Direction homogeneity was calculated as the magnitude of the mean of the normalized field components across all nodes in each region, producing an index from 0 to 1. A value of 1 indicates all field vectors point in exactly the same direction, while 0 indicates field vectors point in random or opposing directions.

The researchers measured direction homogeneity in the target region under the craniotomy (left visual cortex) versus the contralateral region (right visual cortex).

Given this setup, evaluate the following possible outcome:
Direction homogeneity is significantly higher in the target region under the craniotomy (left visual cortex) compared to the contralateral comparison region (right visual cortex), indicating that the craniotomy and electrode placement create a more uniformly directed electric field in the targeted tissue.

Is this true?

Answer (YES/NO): NO